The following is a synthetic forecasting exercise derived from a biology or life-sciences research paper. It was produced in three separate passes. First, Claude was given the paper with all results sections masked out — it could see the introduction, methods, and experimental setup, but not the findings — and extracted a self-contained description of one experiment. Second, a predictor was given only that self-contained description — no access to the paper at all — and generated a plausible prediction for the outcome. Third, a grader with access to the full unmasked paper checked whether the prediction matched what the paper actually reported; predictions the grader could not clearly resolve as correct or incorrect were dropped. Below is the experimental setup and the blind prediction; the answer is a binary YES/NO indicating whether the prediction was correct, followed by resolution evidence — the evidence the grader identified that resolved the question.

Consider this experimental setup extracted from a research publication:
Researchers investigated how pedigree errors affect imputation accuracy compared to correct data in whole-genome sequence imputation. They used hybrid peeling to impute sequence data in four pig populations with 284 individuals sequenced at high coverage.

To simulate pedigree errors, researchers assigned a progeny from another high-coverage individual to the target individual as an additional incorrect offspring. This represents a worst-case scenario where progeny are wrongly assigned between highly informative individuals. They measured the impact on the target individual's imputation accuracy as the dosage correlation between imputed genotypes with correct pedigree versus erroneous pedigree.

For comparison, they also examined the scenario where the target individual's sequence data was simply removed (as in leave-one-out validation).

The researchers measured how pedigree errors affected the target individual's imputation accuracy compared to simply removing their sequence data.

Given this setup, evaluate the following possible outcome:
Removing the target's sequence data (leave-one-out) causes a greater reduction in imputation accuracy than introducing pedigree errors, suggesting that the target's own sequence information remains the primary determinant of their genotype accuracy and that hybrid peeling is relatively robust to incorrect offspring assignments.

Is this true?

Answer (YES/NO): NO